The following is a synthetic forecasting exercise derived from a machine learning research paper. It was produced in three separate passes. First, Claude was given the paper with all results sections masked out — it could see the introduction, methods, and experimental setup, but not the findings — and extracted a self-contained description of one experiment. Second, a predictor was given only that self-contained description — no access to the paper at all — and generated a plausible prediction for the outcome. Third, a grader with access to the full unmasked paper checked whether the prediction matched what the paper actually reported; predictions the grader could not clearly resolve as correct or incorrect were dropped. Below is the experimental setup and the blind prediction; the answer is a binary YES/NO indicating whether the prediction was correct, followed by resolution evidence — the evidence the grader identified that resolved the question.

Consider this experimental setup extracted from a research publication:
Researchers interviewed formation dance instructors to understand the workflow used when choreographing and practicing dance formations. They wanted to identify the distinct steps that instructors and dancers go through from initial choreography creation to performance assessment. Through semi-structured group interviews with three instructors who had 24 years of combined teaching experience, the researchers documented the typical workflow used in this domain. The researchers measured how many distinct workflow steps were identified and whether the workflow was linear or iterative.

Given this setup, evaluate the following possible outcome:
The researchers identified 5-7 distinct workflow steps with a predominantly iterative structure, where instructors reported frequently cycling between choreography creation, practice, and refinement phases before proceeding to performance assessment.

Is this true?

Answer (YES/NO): YES